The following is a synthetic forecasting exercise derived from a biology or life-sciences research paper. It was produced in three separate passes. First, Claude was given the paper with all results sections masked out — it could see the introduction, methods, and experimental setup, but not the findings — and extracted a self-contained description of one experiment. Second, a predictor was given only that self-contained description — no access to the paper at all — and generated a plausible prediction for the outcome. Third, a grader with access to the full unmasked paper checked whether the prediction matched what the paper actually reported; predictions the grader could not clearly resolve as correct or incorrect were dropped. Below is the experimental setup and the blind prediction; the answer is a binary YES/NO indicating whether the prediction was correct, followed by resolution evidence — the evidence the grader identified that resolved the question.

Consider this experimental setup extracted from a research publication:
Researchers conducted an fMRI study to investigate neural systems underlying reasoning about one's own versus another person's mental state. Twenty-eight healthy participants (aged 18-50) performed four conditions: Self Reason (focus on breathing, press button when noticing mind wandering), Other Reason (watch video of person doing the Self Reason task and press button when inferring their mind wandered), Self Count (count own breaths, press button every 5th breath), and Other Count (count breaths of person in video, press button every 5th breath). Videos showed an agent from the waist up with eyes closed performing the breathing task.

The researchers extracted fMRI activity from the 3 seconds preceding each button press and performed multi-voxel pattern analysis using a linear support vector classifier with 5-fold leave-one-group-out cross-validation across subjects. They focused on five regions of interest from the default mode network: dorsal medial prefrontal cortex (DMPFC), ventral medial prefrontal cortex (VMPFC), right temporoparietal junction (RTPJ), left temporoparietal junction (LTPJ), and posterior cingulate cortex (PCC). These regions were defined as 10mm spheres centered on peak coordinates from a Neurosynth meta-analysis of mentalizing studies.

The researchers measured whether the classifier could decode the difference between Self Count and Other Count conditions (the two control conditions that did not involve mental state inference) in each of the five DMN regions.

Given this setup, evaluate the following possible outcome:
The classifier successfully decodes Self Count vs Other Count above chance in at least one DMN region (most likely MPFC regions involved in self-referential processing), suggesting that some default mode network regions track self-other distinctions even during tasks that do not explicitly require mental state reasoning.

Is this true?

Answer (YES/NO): NO